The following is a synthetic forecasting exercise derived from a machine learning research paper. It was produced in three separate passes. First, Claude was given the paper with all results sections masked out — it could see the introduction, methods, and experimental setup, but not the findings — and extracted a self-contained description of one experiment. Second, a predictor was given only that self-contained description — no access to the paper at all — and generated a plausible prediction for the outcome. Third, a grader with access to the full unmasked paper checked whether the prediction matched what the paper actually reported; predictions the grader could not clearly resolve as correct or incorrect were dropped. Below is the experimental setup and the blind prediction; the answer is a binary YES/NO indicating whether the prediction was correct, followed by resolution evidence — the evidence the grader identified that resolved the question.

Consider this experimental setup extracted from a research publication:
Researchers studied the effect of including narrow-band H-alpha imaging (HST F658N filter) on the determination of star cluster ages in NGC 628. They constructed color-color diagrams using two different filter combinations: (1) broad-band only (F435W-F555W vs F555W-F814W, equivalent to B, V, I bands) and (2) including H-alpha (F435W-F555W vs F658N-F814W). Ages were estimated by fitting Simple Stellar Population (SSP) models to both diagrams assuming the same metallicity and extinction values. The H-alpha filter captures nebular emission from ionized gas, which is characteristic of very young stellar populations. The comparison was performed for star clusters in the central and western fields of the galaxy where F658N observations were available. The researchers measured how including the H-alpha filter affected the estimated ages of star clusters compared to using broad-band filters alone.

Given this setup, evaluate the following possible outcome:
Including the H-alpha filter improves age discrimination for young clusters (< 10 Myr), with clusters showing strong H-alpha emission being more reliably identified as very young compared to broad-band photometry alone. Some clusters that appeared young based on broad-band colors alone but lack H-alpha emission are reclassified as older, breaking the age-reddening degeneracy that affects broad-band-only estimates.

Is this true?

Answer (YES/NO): NO